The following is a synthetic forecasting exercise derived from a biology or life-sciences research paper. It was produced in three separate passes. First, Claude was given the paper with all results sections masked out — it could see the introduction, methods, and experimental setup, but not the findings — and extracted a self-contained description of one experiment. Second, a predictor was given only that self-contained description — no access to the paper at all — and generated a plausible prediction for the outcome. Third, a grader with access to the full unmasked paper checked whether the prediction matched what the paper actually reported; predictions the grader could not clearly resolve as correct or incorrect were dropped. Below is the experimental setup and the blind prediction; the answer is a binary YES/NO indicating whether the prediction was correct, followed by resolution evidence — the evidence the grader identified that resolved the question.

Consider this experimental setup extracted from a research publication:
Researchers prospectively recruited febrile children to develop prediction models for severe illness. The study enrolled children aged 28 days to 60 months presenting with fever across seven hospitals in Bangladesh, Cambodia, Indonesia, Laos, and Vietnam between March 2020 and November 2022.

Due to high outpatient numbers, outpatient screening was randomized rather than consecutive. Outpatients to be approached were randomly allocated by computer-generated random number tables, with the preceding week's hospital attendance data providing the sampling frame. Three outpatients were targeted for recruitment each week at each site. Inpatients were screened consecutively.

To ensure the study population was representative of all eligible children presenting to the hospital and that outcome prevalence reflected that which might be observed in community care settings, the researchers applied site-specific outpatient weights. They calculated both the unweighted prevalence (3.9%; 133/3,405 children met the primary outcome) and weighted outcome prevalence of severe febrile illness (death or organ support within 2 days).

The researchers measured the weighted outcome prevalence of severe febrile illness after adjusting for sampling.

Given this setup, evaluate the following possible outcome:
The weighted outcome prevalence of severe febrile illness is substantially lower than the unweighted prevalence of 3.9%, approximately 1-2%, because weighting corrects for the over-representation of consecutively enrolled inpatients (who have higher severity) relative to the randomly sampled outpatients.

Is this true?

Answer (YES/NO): NO